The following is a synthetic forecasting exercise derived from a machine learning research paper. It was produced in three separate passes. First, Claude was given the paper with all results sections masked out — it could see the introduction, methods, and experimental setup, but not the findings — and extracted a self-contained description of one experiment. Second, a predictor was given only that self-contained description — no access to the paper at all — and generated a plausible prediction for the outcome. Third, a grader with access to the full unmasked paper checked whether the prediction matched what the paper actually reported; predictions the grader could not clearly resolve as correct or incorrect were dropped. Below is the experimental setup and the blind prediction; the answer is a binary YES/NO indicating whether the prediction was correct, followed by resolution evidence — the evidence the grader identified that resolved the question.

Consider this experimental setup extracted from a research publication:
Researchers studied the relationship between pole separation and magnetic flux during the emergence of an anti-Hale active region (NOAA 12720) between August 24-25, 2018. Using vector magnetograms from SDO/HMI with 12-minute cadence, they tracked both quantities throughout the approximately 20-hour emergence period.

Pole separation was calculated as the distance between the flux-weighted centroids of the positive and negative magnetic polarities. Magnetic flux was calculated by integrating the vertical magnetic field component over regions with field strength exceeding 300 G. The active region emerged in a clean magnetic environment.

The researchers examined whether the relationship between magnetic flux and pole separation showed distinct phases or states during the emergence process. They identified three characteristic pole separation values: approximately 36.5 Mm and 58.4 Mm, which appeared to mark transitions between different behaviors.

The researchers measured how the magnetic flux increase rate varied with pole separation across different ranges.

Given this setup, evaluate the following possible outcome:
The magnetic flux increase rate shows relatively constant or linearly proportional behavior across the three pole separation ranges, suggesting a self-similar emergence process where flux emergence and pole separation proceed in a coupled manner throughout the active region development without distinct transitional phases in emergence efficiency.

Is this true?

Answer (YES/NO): NO